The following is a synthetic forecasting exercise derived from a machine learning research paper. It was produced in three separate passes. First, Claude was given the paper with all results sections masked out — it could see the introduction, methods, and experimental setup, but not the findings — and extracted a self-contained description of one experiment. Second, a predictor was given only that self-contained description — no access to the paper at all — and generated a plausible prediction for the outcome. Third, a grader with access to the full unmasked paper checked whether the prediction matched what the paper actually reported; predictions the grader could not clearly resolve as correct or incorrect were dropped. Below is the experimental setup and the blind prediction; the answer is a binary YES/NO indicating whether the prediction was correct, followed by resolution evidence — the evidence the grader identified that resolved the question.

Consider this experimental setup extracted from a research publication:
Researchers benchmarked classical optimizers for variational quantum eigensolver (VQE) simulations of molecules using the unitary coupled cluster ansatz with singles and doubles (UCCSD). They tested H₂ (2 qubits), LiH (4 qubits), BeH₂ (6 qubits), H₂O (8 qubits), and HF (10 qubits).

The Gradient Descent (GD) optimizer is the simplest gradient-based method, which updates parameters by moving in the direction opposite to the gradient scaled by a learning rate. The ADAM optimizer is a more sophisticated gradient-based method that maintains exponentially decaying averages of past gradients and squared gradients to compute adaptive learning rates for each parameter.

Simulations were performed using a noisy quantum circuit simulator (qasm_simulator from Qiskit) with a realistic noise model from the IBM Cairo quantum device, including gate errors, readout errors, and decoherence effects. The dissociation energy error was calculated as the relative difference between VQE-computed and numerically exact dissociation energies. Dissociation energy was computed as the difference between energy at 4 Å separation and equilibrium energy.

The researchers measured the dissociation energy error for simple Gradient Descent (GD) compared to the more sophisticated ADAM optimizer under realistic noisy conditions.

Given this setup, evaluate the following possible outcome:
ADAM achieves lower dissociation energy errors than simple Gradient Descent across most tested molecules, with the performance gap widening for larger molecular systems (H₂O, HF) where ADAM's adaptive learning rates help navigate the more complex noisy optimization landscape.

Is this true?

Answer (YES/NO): NO